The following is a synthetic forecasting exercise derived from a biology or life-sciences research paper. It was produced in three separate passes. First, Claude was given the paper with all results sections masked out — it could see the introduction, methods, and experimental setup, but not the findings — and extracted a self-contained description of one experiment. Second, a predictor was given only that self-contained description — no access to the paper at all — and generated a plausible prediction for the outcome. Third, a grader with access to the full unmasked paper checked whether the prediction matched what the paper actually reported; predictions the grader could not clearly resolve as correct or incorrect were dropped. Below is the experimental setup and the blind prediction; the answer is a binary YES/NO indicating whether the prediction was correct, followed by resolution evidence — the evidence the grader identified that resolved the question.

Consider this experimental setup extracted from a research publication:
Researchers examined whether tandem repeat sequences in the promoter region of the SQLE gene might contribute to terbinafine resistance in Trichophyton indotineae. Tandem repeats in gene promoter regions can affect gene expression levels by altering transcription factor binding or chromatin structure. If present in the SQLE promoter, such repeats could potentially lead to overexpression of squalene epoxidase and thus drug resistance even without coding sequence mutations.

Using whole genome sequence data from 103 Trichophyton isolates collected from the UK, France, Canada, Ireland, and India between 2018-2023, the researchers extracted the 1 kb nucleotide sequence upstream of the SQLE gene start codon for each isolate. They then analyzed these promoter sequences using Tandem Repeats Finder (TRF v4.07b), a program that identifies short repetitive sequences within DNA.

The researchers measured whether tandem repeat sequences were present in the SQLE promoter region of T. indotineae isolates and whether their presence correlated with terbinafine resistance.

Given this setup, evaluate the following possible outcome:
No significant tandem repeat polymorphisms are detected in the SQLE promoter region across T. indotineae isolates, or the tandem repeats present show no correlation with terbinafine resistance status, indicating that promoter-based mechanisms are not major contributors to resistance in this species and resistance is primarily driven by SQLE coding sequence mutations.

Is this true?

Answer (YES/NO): YES